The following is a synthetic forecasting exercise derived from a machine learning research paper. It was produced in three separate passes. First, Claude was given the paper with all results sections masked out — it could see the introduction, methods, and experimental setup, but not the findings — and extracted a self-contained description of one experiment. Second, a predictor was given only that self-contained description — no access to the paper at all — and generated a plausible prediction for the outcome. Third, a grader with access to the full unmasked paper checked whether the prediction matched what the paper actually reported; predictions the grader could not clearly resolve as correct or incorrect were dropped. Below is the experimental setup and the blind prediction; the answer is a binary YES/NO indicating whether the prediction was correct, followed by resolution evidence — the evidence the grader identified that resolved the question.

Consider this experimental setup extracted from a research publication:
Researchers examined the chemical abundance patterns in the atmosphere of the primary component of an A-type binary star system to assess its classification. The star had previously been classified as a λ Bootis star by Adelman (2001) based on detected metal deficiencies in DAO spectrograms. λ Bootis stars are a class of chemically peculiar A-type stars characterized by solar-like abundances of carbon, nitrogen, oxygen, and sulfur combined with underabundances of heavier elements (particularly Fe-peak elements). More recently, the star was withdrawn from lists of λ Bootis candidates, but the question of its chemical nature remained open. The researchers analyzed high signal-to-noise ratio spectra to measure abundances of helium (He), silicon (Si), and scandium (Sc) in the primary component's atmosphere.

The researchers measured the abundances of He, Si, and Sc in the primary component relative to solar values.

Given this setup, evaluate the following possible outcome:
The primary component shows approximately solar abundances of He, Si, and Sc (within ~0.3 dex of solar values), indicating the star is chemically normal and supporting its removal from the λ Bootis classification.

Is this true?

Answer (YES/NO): YES